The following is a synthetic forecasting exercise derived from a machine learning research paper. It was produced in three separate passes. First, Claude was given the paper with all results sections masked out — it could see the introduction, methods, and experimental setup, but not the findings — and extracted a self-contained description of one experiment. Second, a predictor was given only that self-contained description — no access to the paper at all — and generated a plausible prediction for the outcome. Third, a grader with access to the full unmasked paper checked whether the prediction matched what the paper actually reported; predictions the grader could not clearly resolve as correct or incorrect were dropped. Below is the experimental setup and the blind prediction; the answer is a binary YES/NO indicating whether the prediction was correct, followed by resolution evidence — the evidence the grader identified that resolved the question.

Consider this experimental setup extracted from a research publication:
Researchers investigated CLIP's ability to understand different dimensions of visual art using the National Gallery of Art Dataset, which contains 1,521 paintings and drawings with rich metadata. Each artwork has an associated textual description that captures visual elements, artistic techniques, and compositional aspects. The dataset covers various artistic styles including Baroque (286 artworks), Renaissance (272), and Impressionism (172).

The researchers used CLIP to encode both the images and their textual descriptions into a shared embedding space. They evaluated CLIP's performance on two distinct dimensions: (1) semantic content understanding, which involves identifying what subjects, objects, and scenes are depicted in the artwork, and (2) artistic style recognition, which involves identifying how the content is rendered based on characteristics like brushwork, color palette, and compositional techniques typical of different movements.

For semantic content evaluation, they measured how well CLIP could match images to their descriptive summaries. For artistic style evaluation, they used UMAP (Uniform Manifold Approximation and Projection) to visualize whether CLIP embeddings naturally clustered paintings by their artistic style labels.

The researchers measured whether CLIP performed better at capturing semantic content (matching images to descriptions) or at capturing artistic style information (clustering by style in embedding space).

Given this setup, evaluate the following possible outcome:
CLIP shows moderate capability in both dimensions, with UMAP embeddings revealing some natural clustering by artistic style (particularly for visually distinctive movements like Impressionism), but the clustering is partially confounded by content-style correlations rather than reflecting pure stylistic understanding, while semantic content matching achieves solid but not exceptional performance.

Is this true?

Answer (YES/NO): NO